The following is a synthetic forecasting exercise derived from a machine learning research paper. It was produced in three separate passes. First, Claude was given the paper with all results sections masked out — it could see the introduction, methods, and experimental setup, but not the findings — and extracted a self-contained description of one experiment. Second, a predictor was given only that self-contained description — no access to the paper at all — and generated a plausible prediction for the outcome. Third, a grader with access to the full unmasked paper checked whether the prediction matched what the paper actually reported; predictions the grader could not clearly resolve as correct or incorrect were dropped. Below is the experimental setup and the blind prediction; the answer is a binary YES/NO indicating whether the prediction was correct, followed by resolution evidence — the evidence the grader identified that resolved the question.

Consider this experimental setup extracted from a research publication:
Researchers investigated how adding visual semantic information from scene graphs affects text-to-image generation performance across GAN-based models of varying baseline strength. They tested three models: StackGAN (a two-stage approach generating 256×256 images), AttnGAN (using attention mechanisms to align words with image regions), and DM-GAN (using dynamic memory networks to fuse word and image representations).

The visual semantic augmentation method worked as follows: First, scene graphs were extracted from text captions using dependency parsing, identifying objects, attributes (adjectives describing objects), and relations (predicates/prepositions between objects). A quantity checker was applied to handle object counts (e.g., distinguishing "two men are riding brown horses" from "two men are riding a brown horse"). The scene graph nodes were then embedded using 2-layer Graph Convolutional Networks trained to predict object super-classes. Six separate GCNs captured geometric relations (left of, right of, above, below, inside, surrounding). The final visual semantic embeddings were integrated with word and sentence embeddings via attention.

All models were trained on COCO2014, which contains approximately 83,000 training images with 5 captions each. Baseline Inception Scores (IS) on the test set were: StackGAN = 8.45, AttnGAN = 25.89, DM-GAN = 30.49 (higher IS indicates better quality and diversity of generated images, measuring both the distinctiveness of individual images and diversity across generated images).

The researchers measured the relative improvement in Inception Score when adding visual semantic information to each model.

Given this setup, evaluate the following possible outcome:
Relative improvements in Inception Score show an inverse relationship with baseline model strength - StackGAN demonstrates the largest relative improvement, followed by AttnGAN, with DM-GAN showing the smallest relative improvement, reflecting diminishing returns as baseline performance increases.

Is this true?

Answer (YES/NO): YES